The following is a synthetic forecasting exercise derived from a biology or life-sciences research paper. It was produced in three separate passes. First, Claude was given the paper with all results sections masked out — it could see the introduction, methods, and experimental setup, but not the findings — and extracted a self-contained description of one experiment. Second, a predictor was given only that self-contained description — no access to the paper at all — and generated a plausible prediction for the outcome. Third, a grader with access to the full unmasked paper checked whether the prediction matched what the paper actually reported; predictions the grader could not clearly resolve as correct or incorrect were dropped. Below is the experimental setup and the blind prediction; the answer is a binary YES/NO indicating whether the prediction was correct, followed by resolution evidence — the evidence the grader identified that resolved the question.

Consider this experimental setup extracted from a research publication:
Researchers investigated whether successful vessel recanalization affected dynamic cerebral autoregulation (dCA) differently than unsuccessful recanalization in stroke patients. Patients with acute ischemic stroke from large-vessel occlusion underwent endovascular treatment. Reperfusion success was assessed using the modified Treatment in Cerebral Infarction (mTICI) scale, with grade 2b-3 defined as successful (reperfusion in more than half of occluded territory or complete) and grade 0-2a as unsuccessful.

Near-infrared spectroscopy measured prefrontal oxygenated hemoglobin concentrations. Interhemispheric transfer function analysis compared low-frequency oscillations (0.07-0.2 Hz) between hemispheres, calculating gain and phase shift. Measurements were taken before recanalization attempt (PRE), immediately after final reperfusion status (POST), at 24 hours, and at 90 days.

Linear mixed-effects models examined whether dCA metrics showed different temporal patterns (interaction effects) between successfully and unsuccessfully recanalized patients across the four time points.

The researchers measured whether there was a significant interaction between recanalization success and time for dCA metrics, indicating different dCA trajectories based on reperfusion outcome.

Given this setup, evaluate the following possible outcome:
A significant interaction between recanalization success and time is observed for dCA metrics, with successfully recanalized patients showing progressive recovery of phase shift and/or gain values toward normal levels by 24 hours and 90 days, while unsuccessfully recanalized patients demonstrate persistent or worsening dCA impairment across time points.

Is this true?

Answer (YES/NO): NO